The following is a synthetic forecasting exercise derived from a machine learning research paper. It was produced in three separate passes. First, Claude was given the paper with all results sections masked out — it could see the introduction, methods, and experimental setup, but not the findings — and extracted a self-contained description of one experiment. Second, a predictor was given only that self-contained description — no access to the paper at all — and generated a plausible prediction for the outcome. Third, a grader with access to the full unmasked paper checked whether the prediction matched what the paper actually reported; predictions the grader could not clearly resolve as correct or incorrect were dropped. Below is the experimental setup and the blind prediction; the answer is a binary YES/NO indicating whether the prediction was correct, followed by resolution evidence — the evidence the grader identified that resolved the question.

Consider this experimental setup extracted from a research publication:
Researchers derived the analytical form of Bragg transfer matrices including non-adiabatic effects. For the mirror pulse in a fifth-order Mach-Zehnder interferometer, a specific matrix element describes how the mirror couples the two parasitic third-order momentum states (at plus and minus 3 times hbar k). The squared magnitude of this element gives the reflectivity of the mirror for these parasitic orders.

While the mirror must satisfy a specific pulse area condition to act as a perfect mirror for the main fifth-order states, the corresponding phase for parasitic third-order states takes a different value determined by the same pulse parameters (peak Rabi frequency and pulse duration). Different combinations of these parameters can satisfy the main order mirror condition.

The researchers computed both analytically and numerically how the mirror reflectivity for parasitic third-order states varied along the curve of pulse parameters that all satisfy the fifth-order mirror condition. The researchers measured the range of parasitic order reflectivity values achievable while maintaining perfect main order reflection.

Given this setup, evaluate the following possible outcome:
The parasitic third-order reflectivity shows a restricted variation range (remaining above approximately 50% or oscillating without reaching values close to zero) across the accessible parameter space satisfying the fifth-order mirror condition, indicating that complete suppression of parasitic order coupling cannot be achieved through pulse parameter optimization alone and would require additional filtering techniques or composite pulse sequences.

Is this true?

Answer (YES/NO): NO